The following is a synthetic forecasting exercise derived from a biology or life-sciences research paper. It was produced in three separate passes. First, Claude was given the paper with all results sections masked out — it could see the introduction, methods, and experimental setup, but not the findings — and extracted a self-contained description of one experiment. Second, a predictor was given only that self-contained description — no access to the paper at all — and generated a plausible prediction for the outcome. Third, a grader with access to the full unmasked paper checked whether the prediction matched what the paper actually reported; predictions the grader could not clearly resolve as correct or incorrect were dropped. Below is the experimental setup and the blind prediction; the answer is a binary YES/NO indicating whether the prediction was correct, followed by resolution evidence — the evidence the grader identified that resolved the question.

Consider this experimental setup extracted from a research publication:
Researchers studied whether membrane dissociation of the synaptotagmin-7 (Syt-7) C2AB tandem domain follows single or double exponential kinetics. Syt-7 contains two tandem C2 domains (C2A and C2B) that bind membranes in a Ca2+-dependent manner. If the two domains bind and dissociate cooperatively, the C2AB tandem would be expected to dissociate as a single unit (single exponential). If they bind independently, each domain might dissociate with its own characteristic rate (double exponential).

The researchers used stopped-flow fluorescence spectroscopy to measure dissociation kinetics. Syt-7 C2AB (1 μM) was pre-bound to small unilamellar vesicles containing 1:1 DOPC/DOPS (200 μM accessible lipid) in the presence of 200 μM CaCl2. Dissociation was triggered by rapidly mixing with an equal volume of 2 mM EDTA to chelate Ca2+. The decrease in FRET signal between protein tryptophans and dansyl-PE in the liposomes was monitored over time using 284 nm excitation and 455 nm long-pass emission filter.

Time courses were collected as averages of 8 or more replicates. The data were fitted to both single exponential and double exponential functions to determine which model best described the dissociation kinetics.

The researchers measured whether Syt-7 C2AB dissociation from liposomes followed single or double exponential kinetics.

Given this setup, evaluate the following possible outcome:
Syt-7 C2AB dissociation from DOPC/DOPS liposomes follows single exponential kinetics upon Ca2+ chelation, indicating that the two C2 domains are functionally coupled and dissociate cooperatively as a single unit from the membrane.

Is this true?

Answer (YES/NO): NO